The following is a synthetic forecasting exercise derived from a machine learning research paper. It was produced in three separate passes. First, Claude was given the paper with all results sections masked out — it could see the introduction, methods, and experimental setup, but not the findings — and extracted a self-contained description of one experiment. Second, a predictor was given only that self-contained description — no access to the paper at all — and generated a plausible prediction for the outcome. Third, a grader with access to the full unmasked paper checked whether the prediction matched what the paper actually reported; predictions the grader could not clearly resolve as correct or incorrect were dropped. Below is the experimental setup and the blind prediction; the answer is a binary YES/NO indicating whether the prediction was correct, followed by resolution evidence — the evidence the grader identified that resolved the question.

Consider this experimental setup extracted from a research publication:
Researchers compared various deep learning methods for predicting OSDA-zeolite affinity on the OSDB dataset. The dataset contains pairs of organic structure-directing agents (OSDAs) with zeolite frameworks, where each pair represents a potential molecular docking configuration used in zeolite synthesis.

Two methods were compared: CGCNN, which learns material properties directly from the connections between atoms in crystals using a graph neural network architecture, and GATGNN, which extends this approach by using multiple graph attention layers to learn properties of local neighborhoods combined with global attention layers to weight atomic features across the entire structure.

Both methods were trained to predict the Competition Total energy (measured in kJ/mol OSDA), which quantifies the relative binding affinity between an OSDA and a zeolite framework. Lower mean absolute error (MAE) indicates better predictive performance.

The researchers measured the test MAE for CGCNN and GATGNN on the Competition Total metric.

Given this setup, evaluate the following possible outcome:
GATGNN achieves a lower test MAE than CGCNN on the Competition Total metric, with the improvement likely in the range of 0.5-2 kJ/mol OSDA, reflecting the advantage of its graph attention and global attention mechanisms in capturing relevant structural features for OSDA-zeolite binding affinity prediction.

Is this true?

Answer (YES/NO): NO